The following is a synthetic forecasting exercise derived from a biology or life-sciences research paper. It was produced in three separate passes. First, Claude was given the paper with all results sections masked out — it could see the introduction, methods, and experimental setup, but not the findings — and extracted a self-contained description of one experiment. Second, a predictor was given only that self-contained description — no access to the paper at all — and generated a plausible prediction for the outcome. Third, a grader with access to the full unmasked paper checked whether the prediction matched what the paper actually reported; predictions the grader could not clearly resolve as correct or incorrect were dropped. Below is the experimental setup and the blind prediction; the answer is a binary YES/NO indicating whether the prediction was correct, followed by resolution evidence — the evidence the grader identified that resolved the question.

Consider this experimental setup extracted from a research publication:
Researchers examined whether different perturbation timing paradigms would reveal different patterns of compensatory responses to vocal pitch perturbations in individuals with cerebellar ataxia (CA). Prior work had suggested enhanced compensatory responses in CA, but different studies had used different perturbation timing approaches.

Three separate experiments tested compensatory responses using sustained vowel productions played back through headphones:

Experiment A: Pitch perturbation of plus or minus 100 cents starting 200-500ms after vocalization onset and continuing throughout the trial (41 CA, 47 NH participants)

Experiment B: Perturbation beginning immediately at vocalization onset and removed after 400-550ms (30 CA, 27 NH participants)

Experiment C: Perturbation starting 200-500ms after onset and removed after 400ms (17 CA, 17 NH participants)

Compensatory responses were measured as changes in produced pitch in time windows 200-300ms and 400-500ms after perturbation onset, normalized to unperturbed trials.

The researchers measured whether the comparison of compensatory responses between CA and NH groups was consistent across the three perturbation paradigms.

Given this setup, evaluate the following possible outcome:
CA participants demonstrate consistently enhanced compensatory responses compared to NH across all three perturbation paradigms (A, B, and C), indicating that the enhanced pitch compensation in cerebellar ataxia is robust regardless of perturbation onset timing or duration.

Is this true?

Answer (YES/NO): NO